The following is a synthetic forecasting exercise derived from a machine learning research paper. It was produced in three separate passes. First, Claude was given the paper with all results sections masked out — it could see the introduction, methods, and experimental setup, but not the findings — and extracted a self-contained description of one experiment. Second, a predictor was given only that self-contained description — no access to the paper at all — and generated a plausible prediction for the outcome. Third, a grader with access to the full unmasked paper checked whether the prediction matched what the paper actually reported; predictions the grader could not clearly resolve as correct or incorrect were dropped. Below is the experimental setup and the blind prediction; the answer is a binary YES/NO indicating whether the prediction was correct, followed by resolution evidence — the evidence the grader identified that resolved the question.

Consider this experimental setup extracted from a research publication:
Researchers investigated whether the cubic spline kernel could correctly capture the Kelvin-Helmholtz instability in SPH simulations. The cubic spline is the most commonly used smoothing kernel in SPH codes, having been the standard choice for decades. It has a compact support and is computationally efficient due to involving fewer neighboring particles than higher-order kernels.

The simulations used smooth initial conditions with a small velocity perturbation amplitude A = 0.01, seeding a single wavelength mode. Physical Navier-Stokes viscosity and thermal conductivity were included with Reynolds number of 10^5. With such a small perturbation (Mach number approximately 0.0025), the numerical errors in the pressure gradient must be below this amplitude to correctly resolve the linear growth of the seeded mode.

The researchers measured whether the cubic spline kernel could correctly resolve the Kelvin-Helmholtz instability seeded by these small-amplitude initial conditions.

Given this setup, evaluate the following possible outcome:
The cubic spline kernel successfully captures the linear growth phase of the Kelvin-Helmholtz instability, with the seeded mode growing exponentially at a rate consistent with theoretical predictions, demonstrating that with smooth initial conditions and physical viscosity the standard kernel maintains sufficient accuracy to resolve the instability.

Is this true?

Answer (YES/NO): NO